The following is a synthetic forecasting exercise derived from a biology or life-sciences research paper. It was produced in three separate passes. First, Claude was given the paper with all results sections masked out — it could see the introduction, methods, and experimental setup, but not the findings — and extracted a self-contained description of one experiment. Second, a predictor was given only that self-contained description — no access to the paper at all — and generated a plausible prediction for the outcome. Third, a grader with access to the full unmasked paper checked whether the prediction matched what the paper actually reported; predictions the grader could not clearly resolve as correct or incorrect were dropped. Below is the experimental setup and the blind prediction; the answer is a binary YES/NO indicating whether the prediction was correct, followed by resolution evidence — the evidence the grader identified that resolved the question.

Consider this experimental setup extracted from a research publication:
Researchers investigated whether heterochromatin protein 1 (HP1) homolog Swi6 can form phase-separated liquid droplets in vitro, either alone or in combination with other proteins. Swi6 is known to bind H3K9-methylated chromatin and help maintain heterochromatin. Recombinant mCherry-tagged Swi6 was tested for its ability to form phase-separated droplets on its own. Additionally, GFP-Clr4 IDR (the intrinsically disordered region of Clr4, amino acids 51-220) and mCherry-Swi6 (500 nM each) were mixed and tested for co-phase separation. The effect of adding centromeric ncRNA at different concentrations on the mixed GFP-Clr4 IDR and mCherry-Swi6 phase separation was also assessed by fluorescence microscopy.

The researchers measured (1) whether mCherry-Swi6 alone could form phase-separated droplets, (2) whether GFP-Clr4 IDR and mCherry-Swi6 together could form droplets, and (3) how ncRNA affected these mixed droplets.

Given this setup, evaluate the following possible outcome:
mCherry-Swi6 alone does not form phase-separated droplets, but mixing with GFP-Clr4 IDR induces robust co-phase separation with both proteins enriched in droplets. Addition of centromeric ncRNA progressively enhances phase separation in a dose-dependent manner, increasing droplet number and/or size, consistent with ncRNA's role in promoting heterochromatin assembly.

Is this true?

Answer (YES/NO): NO